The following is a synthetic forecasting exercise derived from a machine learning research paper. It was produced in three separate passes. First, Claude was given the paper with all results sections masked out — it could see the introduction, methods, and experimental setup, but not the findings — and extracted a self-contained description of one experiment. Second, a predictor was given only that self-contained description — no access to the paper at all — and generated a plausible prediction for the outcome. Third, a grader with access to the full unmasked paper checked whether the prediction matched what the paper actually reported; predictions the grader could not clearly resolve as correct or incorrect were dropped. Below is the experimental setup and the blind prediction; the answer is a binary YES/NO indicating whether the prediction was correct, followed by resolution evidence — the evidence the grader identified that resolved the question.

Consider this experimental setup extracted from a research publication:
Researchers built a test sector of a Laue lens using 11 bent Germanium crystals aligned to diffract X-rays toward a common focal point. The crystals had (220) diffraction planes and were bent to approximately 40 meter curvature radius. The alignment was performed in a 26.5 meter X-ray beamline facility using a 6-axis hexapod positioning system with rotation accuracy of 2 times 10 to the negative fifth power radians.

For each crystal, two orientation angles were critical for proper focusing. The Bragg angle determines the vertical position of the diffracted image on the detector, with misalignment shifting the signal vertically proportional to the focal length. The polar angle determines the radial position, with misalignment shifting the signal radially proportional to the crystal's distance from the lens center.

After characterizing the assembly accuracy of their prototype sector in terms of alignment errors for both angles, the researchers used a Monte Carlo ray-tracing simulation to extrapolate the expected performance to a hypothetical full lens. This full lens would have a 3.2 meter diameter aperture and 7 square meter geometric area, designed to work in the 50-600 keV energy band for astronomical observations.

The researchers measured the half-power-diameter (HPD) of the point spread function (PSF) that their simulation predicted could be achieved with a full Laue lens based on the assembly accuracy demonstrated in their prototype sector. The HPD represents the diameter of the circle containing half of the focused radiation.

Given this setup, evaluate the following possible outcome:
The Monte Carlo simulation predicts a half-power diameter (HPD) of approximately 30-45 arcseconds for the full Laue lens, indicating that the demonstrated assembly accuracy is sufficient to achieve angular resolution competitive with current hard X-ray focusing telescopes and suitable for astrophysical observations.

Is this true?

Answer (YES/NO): NO